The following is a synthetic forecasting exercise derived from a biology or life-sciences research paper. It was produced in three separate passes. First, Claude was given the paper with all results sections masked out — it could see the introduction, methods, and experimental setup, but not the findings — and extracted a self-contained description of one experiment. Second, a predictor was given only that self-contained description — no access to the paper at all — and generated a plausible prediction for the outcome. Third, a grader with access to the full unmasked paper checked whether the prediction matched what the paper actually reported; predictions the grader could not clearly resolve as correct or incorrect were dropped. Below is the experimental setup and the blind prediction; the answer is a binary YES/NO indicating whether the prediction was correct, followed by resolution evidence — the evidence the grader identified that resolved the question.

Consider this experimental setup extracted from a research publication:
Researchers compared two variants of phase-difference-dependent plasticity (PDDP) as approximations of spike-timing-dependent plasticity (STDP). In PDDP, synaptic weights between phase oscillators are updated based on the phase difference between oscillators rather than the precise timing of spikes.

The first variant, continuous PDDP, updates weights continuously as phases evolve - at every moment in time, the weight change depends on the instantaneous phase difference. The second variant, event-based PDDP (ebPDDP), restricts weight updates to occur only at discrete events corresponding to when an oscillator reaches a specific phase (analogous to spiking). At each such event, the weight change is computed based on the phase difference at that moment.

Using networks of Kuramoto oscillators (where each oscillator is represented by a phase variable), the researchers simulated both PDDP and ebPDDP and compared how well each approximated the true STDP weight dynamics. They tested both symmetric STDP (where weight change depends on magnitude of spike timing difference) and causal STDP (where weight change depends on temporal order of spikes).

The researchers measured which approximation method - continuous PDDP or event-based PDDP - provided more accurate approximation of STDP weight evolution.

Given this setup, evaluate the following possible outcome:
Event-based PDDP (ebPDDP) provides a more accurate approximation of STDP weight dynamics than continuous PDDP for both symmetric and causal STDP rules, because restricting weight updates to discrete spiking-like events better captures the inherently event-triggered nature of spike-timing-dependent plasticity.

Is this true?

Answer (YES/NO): YES